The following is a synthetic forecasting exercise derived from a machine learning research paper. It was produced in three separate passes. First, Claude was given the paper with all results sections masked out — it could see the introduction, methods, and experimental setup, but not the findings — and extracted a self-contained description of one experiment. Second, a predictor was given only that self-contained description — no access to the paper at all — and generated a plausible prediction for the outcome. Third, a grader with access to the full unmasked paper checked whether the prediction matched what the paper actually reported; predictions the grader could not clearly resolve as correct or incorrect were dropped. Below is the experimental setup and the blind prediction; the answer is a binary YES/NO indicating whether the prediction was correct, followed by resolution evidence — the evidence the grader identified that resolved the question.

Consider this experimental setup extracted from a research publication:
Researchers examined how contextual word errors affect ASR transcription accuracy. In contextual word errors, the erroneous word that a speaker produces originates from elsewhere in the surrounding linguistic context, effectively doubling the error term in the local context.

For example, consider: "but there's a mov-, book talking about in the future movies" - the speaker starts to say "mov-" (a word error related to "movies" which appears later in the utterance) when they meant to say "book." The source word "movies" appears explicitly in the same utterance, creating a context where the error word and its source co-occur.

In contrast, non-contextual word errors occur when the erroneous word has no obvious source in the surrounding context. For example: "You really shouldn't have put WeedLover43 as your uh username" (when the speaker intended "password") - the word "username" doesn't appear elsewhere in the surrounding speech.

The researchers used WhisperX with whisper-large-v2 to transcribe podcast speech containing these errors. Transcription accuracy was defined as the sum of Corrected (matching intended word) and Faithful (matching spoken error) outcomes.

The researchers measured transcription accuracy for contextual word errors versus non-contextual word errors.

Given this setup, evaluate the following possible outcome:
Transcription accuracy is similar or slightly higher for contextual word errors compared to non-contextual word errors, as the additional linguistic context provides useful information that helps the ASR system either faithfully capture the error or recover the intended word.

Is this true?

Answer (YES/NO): NO